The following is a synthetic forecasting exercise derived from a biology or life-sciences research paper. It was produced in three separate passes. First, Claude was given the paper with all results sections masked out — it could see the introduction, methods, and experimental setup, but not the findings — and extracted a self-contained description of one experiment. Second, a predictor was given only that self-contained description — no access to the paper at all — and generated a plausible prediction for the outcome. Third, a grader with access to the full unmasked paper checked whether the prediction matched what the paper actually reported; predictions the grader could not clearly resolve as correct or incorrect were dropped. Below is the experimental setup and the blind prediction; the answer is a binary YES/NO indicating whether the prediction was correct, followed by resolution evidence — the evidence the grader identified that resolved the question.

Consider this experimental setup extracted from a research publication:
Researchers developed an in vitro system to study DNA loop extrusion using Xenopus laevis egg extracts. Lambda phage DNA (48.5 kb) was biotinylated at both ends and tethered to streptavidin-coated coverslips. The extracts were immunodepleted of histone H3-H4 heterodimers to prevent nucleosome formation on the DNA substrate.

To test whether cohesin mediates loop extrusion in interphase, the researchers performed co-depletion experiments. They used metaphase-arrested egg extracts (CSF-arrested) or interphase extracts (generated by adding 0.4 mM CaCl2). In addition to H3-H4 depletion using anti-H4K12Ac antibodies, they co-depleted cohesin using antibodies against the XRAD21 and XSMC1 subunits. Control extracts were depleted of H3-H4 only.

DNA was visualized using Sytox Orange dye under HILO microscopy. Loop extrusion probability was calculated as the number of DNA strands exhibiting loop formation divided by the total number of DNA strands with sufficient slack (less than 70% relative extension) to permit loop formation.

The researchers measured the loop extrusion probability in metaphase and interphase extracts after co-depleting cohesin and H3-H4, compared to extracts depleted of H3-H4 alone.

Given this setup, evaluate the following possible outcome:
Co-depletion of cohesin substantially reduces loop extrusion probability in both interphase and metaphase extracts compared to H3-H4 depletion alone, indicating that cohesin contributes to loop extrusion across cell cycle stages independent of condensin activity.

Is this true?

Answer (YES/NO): NO